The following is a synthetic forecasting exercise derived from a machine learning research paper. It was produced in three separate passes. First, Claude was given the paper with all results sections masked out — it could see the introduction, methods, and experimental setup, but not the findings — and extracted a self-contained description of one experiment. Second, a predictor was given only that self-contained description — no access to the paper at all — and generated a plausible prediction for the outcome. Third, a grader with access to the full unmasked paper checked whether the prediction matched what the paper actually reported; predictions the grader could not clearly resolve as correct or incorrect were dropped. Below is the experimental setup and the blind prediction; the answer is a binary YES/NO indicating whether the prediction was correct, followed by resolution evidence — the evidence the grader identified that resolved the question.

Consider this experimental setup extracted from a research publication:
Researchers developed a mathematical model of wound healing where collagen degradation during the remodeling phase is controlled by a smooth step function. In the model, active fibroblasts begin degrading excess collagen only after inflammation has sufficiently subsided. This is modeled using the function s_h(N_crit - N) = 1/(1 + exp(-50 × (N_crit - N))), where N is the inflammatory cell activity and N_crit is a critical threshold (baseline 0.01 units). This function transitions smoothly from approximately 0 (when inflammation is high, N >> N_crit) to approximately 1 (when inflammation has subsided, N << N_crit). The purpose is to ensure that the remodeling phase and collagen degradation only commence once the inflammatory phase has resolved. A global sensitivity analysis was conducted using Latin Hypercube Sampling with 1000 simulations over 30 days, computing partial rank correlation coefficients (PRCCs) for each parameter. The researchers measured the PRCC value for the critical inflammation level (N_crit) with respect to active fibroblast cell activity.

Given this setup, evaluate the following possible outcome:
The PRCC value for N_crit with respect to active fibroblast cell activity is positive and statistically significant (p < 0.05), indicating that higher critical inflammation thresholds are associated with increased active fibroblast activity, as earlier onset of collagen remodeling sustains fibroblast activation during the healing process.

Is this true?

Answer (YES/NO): NO